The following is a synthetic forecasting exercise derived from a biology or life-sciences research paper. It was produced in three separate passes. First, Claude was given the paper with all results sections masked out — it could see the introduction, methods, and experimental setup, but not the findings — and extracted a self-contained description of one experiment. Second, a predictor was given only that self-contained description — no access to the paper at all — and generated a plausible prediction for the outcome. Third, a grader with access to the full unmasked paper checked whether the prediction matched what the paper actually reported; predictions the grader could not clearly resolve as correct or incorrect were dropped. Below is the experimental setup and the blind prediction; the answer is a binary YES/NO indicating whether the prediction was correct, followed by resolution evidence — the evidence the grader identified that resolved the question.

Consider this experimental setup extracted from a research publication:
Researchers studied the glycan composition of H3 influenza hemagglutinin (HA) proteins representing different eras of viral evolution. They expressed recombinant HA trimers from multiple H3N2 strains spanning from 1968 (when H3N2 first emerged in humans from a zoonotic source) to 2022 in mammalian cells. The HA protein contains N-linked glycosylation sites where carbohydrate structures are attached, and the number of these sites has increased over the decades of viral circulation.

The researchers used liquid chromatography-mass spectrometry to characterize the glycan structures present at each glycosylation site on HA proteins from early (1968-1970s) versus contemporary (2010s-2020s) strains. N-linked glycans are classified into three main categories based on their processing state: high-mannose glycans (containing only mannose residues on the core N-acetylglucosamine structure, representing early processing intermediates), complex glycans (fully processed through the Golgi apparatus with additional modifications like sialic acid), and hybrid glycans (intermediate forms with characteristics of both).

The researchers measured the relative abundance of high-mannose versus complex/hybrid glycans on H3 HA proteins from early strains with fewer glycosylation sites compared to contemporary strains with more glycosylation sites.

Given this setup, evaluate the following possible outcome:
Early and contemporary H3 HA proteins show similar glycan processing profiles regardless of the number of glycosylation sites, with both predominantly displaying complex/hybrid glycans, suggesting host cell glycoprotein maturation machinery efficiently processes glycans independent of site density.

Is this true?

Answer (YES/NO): NO